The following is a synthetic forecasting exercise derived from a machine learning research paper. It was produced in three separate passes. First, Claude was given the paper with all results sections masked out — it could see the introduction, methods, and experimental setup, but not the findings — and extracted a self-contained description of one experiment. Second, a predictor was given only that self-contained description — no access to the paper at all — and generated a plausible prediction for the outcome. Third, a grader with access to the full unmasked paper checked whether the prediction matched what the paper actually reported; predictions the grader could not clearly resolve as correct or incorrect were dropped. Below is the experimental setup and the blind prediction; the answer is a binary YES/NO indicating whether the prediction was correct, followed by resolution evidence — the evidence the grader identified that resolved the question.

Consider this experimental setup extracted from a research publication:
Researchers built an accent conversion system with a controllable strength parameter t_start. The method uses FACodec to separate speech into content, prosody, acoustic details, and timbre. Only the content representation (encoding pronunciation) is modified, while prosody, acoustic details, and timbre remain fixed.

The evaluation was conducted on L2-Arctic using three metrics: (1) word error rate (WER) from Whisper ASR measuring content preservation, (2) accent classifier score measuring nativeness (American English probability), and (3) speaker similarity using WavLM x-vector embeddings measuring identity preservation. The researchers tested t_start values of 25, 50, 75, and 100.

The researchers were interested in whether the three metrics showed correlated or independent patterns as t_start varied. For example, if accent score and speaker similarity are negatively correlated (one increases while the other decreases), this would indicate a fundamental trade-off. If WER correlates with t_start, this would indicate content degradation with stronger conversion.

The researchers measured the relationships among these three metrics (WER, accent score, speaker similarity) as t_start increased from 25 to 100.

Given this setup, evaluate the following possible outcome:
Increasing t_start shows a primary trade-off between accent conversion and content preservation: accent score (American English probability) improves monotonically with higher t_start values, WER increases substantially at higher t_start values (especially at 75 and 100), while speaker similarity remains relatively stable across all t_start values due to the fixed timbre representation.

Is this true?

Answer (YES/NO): NO